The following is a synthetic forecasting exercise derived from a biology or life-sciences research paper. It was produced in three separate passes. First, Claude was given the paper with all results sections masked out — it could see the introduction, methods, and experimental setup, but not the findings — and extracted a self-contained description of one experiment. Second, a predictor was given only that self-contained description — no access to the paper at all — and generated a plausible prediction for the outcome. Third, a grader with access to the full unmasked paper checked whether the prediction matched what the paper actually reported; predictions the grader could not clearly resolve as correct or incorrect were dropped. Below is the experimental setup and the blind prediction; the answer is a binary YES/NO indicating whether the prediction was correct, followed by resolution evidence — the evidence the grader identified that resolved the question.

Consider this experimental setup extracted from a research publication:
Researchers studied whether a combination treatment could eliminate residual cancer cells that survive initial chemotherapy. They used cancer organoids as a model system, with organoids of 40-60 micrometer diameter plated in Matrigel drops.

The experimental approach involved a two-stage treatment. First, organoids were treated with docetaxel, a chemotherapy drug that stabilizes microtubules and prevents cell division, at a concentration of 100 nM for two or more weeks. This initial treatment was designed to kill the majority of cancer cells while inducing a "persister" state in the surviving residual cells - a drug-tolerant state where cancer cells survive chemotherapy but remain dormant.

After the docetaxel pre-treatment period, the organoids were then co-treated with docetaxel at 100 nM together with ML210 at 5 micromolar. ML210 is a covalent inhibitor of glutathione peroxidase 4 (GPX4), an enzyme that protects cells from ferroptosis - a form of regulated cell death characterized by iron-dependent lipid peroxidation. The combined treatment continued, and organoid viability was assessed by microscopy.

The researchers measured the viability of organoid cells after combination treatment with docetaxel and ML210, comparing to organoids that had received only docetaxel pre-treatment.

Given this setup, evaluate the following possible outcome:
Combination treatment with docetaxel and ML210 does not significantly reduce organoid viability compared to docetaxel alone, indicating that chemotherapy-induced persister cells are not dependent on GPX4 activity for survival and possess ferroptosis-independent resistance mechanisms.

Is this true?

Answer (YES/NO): NO